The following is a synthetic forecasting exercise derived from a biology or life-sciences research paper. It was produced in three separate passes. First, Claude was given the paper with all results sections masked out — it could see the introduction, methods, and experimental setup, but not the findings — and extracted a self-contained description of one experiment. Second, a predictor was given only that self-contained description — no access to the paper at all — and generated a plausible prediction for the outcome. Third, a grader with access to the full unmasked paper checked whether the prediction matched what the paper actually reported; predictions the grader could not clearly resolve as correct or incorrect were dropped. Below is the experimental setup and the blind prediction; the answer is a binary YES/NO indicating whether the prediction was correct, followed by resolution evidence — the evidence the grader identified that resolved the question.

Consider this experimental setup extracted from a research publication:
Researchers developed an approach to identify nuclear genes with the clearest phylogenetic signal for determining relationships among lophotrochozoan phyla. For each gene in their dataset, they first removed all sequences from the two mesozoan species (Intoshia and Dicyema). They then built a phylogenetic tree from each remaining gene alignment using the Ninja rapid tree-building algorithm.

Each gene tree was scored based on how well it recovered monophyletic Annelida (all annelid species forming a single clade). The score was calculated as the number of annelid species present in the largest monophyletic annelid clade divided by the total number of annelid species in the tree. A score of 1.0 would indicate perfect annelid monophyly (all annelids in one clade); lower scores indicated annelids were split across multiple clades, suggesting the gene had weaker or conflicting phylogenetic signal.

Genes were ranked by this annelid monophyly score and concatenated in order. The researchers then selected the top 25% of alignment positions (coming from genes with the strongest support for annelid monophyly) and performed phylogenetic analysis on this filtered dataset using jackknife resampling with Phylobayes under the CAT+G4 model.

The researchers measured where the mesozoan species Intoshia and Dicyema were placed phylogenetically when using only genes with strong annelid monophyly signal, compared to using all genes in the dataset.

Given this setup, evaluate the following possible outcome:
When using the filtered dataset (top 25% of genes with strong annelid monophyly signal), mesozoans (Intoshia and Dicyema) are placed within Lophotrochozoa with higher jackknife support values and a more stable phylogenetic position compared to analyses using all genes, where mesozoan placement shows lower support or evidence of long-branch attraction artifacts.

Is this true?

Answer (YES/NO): NO